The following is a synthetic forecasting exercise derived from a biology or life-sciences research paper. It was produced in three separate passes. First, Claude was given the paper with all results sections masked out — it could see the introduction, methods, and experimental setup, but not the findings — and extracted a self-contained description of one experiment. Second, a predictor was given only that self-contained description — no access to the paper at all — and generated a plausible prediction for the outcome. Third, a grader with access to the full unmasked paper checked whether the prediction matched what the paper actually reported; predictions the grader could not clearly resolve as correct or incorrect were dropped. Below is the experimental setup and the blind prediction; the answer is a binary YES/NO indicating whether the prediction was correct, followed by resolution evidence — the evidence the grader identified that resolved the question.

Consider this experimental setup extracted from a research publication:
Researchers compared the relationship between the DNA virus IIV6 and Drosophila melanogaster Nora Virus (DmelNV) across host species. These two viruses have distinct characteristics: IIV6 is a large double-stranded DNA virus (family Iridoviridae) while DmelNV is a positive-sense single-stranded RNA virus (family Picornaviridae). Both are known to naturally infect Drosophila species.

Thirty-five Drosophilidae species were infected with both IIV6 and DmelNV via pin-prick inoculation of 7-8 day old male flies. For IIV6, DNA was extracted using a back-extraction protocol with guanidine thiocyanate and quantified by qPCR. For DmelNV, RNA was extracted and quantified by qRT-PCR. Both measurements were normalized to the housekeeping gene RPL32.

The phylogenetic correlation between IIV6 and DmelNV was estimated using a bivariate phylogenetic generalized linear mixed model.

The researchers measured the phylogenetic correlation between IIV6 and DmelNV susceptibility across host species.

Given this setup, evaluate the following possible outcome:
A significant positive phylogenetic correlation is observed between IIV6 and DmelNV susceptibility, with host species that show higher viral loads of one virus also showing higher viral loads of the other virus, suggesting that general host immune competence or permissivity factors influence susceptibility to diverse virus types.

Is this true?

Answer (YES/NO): NO